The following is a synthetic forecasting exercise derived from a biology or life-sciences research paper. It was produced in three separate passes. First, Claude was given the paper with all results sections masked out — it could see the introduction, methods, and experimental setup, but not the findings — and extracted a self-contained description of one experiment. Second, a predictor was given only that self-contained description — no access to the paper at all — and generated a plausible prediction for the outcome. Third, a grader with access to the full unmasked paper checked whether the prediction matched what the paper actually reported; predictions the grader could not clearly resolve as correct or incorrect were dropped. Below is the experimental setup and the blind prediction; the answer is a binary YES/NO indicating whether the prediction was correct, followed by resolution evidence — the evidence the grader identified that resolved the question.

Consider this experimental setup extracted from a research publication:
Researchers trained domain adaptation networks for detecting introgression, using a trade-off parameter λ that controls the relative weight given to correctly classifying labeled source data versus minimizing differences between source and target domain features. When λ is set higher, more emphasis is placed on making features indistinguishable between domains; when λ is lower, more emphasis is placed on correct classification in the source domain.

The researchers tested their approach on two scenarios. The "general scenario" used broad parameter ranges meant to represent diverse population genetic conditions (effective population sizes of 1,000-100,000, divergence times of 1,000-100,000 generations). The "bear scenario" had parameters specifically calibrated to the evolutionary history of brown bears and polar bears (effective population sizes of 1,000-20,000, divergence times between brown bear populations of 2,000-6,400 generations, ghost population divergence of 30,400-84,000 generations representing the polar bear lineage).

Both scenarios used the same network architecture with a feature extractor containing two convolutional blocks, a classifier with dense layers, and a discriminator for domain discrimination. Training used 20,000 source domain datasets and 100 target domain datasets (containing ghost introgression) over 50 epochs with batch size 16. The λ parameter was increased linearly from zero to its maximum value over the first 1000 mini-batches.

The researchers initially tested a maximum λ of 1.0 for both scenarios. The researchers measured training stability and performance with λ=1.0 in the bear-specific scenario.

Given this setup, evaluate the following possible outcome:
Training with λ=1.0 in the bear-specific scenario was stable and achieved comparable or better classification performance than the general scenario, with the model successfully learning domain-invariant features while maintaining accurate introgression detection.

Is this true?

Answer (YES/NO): NO